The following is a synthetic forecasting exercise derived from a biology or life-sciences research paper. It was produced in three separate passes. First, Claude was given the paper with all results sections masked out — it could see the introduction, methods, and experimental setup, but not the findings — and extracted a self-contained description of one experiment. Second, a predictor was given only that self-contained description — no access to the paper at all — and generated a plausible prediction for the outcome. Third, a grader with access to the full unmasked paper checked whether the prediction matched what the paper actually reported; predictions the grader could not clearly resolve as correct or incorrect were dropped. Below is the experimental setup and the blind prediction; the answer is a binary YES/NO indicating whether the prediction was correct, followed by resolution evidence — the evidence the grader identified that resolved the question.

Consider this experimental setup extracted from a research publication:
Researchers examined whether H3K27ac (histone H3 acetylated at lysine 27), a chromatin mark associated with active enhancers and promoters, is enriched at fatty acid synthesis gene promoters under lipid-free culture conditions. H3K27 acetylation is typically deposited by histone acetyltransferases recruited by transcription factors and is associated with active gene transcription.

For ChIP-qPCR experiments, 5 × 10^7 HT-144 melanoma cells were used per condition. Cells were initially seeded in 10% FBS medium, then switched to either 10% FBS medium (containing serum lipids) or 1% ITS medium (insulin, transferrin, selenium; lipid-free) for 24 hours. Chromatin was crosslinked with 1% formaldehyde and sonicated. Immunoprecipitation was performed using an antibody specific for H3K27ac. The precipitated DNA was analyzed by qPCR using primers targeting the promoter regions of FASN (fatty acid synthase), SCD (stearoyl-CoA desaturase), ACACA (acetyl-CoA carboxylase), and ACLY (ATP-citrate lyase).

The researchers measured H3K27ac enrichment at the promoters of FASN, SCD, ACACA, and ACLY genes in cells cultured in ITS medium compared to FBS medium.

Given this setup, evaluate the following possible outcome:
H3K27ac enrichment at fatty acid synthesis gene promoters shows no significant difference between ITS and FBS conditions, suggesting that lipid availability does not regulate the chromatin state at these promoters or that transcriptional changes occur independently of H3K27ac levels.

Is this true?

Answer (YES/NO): YES